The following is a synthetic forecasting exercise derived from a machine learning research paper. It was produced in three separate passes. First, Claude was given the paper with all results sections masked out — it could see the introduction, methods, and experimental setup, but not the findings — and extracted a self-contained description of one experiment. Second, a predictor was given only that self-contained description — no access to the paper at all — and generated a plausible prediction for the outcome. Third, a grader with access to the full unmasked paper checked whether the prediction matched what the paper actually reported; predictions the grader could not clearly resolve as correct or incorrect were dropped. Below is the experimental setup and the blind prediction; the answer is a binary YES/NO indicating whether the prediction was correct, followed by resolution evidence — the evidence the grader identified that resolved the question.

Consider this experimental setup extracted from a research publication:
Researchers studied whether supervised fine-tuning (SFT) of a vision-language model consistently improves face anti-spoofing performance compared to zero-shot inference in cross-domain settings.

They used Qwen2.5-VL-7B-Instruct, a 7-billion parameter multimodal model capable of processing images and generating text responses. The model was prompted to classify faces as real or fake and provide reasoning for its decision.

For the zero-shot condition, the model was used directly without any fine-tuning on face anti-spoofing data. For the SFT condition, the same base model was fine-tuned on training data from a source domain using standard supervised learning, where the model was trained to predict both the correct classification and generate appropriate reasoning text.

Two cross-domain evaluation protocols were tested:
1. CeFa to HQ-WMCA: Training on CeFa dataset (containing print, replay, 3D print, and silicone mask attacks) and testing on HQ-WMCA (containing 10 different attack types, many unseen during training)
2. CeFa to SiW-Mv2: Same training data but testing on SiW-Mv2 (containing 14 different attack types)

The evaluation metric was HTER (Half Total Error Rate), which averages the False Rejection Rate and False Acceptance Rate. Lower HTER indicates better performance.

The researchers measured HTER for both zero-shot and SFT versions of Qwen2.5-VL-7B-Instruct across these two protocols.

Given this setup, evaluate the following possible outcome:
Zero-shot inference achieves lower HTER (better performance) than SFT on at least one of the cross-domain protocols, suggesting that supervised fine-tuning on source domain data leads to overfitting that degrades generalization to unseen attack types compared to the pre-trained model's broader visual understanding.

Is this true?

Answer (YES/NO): YES